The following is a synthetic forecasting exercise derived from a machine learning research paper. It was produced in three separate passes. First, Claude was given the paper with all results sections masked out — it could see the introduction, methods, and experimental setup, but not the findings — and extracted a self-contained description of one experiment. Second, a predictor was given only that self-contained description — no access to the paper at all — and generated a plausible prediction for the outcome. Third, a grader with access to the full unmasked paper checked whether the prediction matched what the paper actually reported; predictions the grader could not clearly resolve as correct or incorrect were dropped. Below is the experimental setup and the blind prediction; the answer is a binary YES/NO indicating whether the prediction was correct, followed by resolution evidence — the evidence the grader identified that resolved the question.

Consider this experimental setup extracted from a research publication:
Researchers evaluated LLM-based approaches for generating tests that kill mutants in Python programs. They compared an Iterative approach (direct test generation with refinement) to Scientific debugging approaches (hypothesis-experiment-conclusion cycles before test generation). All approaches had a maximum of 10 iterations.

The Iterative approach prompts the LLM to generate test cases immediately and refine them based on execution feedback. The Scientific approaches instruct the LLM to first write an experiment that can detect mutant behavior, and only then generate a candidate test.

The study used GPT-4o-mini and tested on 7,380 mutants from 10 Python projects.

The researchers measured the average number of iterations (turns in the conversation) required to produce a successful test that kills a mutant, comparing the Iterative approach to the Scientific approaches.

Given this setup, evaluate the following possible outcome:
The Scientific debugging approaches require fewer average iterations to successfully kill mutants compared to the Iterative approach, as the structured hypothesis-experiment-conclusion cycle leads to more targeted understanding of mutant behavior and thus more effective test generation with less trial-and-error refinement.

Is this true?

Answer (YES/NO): NO